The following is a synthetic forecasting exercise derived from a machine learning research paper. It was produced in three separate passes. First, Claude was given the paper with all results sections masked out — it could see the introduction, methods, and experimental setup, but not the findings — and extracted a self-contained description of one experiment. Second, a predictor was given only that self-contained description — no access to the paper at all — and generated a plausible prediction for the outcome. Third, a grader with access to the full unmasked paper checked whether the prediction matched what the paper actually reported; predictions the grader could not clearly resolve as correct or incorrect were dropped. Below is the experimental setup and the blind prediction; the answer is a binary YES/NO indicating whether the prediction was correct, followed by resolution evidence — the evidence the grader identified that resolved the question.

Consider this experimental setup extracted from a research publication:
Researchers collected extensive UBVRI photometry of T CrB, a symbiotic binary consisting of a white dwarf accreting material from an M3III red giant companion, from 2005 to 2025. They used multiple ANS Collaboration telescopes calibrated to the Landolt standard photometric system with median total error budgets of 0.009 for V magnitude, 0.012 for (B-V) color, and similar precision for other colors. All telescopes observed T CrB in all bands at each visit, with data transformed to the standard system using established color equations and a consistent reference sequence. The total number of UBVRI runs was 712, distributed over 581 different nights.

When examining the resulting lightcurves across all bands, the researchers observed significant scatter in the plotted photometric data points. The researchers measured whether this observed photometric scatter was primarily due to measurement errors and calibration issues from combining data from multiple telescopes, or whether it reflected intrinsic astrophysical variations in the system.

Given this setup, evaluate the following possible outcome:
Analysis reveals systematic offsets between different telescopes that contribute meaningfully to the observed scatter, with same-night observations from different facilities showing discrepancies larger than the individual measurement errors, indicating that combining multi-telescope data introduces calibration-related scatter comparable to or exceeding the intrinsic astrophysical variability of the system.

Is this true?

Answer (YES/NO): NO